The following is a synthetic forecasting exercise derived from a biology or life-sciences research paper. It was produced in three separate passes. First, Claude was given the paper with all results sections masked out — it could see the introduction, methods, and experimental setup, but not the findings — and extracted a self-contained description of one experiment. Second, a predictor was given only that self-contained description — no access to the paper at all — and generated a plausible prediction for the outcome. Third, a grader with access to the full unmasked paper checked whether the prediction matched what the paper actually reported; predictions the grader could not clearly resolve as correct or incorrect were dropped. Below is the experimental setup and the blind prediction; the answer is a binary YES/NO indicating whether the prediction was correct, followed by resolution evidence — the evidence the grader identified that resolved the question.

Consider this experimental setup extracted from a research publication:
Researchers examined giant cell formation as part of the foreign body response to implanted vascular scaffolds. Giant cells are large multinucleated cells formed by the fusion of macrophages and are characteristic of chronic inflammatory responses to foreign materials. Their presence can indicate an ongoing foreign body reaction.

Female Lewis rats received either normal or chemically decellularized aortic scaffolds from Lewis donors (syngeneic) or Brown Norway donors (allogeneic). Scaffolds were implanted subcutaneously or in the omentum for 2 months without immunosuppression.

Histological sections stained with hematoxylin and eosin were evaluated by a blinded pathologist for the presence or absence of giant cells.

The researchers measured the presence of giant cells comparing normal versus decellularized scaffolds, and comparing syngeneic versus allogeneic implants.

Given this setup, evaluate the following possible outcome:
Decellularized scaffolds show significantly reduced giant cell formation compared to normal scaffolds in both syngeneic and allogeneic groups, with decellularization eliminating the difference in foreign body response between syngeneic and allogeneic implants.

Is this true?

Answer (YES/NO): NO